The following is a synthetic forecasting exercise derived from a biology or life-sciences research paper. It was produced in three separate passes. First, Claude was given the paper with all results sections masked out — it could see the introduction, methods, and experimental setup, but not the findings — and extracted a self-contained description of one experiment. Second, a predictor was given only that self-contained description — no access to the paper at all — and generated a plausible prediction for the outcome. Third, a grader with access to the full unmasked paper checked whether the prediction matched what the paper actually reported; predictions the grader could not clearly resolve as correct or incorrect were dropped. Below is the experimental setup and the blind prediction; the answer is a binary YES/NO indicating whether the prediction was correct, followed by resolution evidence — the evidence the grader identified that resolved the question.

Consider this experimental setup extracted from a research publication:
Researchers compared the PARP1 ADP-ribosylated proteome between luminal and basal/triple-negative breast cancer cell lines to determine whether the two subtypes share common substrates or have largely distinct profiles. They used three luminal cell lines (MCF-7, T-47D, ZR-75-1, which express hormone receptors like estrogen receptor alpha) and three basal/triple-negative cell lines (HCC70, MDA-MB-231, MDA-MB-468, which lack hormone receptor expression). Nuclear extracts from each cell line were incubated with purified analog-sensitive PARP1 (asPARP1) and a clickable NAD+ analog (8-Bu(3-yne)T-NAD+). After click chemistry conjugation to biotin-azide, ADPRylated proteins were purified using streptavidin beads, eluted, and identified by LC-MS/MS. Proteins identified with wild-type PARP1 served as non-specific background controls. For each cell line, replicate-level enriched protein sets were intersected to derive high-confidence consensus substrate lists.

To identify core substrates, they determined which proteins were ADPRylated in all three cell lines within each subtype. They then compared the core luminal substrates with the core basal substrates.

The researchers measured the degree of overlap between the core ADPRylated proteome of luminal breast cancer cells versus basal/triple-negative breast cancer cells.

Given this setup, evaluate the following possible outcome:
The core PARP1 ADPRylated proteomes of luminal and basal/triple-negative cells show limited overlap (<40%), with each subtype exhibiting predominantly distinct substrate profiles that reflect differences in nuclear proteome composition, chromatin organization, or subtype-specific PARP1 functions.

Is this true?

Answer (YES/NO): NO